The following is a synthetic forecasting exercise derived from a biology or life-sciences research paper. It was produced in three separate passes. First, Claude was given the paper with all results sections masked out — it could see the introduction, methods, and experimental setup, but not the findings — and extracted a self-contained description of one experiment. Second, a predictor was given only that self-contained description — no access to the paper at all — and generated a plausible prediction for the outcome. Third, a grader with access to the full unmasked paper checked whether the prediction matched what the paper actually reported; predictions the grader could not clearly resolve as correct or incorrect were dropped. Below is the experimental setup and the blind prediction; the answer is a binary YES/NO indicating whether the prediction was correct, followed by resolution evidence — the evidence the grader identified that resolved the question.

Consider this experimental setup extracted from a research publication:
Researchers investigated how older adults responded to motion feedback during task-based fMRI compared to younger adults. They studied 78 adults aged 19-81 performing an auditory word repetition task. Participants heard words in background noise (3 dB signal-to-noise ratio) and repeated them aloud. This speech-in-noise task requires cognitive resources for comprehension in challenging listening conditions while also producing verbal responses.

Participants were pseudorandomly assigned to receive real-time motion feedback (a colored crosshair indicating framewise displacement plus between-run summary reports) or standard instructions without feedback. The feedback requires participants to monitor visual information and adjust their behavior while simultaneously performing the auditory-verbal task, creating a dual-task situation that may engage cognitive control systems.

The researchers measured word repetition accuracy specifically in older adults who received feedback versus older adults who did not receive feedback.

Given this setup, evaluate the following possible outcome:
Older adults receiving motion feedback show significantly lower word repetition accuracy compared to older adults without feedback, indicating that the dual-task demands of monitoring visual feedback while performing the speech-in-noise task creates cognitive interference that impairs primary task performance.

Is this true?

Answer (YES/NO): NO